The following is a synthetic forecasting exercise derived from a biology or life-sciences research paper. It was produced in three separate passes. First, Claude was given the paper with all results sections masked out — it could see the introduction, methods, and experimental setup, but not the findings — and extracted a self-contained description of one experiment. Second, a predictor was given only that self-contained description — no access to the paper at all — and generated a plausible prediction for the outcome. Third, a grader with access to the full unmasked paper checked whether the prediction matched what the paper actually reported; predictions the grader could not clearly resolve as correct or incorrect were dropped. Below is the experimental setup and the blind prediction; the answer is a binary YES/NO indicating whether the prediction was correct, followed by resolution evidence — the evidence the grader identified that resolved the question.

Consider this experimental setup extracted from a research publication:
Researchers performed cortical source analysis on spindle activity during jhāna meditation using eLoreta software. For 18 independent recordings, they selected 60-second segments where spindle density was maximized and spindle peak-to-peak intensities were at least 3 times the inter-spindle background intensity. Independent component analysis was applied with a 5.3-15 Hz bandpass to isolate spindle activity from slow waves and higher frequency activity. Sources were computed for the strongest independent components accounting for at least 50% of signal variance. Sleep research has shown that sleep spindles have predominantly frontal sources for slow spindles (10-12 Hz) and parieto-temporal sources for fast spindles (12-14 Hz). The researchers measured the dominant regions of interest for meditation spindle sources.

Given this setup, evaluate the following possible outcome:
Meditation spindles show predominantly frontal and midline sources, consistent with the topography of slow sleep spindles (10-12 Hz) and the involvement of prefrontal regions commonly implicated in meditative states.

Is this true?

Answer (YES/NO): NO